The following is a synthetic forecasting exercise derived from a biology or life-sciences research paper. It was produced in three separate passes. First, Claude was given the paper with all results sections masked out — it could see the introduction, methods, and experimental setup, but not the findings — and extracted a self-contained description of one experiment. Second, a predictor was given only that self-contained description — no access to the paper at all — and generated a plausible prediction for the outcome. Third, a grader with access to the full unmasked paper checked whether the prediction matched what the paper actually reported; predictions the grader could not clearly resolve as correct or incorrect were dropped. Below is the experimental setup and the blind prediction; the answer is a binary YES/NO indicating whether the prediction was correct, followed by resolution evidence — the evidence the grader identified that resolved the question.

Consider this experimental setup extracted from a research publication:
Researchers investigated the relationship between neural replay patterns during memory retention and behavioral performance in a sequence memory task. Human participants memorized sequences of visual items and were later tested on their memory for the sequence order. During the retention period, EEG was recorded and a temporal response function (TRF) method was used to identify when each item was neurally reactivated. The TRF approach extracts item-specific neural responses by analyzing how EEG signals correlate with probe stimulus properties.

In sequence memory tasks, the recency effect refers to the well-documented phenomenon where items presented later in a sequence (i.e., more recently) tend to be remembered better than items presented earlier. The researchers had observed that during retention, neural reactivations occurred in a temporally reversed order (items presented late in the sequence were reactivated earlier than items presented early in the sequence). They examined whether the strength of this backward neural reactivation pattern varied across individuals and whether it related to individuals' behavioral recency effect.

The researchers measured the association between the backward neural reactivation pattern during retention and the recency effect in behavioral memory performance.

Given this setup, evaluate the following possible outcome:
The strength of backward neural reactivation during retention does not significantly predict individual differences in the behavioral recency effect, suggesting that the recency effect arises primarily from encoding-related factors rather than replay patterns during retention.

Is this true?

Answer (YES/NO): NO